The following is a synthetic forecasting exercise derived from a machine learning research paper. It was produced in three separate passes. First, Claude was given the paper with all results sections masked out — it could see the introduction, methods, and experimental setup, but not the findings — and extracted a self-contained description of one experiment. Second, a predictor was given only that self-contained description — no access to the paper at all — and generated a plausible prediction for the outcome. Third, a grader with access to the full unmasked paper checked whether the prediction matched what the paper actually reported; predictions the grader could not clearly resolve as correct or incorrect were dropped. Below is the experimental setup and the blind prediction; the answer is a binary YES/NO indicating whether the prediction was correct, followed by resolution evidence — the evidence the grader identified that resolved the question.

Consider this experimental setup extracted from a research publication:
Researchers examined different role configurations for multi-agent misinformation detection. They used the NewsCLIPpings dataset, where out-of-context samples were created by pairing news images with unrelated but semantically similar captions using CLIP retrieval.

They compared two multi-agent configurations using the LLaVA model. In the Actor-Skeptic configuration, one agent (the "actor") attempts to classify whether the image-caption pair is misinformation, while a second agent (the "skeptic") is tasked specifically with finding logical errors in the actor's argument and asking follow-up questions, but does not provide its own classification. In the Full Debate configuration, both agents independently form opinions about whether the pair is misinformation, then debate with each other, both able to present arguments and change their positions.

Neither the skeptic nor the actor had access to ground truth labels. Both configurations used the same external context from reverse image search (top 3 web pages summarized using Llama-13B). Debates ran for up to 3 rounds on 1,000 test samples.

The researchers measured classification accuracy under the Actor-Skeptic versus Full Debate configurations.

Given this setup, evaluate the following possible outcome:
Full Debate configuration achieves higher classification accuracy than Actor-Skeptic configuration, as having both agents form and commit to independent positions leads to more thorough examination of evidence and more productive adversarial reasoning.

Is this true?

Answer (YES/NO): YES